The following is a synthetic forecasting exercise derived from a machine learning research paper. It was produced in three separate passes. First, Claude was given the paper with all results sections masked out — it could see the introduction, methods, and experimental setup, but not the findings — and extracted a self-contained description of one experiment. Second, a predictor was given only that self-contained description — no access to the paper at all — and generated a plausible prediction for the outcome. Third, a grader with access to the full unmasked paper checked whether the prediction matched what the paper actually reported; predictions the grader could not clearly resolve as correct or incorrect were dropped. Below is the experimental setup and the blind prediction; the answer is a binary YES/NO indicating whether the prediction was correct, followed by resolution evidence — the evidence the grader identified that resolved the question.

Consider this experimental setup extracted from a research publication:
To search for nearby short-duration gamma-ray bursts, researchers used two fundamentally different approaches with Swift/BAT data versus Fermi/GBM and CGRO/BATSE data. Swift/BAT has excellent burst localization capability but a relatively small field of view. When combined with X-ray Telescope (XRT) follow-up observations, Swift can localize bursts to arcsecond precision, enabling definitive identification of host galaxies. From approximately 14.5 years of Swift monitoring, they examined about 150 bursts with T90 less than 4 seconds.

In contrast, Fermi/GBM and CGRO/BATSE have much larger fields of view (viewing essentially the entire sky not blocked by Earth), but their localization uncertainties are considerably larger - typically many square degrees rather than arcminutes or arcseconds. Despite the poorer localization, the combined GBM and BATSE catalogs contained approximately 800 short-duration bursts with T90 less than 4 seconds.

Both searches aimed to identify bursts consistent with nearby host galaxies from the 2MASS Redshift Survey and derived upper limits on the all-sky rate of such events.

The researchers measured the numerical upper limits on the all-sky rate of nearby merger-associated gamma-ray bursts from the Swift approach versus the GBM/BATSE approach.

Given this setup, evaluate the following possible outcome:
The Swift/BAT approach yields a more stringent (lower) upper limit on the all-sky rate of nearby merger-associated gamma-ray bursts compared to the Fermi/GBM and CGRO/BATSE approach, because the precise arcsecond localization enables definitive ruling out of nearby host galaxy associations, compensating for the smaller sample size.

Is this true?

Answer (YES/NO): YES